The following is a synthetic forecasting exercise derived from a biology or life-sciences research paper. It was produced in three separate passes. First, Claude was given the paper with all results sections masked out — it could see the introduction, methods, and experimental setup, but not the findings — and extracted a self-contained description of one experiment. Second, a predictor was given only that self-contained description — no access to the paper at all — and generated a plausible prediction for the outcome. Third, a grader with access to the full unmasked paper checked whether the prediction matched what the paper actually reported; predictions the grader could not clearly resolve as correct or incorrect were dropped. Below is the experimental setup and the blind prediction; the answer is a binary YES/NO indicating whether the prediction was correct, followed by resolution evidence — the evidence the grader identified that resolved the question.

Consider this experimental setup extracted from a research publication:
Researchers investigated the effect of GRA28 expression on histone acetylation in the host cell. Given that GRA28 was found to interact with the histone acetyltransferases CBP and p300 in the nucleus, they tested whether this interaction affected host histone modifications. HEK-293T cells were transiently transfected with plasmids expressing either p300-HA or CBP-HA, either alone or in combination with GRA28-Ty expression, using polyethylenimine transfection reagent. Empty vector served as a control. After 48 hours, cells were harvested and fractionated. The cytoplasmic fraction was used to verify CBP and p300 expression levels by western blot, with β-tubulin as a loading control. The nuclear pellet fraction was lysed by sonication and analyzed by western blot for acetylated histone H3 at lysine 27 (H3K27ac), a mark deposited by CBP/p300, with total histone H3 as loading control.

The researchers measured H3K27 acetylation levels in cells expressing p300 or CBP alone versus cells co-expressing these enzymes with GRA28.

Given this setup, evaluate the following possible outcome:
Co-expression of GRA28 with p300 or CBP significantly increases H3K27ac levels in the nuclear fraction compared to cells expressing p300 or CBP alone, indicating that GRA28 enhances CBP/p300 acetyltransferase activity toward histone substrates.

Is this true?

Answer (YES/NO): NO